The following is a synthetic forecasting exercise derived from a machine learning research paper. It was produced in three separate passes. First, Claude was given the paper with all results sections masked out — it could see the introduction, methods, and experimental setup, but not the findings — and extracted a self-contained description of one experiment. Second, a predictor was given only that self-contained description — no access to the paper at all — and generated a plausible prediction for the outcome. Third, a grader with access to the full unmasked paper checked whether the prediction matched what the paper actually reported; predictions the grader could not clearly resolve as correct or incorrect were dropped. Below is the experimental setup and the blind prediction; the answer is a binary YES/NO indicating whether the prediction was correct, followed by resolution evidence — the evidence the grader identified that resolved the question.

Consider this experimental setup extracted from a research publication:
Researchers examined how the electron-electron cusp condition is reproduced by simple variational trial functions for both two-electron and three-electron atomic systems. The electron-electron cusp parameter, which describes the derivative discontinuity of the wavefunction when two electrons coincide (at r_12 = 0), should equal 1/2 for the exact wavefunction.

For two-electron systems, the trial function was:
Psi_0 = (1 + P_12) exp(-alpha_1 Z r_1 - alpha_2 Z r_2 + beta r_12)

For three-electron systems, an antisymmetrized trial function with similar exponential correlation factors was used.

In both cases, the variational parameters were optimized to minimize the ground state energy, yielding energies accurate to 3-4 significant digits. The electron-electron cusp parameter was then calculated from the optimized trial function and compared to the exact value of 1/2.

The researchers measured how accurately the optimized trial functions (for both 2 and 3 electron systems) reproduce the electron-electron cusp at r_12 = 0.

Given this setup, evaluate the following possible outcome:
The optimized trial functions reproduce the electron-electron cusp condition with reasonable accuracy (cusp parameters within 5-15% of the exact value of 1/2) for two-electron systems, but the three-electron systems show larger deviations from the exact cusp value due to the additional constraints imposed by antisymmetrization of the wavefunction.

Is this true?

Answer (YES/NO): NO